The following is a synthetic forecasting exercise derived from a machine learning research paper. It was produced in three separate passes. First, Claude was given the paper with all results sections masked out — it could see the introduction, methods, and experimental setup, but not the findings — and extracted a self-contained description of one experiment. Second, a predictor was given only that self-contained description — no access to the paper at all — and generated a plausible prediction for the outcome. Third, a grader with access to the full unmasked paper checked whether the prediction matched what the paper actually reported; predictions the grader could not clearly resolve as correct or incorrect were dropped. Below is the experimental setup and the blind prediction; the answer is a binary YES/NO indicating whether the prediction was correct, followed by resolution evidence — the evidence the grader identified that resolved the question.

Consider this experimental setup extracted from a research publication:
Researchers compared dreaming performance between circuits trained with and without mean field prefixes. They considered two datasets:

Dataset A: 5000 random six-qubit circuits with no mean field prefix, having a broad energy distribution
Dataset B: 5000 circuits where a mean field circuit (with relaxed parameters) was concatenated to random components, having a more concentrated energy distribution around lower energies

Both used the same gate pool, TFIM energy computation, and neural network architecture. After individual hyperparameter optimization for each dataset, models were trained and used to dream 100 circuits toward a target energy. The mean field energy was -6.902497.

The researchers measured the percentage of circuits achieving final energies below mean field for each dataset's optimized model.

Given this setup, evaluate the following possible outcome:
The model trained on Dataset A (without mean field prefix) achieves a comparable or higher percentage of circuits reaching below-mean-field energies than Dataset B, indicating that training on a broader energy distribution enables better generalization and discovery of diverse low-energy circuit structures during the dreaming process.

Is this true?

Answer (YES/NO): NO